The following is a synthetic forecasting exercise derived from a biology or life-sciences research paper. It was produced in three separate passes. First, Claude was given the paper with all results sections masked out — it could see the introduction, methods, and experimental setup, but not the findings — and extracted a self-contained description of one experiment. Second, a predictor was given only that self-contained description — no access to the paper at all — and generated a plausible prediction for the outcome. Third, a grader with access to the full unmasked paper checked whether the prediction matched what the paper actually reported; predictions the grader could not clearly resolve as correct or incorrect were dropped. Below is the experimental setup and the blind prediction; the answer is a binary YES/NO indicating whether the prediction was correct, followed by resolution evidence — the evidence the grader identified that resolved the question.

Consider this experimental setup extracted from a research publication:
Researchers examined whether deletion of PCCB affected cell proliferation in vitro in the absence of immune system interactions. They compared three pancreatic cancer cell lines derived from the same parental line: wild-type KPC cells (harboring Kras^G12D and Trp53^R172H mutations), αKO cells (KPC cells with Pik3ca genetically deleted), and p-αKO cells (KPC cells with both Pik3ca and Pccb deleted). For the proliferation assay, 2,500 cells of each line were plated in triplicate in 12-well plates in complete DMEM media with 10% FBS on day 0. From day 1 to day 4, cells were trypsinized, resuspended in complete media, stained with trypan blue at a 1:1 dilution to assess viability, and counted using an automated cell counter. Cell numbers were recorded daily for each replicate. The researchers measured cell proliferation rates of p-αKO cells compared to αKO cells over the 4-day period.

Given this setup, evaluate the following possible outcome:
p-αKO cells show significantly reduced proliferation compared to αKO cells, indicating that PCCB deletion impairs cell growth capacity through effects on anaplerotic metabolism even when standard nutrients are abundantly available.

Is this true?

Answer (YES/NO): NO